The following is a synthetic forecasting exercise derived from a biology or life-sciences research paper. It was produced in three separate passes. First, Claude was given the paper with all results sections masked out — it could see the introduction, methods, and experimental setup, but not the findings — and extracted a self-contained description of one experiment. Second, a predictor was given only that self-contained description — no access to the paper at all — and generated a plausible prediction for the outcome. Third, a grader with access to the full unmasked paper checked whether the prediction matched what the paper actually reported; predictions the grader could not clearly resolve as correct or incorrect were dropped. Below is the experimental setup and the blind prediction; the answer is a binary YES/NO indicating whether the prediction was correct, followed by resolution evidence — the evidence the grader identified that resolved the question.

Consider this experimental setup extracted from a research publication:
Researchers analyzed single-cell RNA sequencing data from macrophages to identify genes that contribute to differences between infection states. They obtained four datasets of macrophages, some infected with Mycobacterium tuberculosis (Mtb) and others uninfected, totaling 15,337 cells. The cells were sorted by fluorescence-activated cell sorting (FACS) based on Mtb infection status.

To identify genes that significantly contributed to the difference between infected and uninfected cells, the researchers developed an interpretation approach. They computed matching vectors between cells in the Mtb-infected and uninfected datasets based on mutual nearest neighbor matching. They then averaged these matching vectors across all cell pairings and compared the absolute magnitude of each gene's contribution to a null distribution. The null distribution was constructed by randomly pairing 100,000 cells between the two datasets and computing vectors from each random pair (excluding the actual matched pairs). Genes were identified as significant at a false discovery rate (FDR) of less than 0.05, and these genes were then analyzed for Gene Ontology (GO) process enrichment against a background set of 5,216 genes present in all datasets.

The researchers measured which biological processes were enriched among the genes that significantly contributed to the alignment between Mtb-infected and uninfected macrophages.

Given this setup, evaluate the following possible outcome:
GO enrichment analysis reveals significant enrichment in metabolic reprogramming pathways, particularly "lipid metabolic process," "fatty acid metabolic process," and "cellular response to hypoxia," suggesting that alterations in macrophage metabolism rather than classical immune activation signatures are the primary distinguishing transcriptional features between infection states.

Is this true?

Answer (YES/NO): NO